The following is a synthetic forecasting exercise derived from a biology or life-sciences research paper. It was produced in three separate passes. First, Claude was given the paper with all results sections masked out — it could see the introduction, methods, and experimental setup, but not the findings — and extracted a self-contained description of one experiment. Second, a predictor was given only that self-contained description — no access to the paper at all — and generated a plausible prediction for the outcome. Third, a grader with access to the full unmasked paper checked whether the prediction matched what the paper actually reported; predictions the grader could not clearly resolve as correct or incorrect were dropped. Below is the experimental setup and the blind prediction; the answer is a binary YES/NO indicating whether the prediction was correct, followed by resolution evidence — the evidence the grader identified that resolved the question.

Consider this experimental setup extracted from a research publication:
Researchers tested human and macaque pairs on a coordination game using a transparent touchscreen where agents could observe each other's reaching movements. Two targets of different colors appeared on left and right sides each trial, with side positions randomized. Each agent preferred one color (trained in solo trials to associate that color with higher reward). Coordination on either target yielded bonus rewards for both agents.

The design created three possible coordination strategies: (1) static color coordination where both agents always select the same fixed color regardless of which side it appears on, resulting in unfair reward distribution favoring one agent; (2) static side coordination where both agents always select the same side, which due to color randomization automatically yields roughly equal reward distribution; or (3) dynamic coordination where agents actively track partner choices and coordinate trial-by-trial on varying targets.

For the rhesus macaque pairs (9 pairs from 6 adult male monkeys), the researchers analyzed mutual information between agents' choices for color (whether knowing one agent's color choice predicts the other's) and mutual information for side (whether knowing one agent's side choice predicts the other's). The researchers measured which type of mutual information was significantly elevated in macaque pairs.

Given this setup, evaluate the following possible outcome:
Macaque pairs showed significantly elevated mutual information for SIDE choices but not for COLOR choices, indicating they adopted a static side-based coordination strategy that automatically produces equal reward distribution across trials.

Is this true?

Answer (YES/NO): NO